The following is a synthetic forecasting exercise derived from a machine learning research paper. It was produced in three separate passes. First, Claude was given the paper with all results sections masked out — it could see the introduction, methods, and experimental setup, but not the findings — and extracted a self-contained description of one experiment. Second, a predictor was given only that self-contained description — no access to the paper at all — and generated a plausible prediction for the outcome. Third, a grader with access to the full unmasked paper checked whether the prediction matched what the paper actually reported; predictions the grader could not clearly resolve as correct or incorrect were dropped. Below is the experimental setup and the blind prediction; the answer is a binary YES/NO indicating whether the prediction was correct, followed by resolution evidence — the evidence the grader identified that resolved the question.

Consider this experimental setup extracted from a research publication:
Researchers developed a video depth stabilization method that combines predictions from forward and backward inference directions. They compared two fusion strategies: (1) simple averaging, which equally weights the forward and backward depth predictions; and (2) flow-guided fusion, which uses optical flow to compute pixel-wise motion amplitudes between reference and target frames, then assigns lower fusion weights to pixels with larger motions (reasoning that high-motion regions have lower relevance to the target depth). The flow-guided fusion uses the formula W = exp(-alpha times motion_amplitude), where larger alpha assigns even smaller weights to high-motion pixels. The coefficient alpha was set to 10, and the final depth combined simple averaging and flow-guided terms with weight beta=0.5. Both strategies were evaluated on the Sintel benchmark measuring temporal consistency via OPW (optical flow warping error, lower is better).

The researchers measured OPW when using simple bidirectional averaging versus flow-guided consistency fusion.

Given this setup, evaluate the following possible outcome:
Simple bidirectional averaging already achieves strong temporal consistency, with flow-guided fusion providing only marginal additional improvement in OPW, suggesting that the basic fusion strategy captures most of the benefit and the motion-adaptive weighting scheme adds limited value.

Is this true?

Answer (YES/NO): NO